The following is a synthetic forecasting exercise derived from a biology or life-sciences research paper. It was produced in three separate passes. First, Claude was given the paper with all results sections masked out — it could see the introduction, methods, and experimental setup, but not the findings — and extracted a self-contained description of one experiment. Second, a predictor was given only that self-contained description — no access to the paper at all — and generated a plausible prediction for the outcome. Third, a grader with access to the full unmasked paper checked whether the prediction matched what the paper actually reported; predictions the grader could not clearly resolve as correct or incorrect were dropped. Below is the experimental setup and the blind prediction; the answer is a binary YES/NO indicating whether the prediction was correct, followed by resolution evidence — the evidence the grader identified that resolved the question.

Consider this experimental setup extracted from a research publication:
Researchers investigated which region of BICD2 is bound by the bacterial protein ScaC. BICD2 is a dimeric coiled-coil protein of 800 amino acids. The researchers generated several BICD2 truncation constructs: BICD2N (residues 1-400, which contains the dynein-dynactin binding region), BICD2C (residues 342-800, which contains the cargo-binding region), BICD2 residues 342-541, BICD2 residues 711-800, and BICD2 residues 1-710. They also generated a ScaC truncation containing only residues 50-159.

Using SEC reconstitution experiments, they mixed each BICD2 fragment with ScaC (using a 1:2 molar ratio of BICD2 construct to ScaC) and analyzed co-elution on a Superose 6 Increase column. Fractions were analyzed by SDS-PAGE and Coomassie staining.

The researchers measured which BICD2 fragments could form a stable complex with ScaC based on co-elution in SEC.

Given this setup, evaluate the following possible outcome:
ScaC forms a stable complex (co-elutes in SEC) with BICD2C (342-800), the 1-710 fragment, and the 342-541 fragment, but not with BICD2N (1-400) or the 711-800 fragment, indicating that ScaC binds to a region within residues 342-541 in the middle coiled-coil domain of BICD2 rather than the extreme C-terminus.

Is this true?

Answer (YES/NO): NO